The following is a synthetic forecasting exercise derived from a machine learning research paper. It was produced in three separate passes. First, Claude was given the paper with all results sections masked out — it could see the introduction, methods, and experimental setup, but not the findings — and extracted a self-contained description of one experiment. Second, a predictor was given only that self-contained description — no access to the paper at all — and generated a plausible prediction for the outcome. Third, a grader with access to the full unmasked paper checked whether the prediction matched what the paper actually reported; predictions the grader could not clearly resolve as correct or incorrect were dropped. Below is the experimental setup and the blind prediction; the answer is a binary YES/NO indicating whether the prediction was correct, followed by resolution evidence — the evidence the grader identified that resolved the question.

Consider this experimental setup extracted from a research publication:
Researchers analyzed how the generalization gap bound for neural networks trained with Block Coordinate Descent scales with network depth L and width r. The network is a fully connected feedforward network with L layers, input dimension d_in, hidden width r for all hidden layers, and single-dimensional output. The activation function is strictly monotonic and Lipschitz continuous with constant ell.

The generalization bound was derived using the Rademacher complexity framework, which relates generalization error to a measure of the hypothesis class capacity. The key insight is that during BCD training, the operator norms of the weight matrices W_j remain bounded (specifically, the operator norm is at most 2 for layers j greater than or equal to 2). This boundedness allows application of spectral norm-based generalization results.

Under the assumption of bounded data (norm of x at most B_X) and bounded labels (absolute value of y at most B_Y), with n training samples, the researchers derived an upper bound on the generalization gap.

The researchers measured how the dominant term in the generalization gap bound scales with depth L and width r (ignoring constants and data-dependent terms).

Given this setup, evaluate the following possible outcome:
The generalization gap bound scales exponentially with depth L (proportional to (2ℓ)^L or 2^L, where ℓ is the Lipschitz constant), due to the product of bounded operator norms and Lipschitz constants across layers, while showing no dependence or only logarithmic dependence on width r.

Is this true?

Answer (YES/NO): NO